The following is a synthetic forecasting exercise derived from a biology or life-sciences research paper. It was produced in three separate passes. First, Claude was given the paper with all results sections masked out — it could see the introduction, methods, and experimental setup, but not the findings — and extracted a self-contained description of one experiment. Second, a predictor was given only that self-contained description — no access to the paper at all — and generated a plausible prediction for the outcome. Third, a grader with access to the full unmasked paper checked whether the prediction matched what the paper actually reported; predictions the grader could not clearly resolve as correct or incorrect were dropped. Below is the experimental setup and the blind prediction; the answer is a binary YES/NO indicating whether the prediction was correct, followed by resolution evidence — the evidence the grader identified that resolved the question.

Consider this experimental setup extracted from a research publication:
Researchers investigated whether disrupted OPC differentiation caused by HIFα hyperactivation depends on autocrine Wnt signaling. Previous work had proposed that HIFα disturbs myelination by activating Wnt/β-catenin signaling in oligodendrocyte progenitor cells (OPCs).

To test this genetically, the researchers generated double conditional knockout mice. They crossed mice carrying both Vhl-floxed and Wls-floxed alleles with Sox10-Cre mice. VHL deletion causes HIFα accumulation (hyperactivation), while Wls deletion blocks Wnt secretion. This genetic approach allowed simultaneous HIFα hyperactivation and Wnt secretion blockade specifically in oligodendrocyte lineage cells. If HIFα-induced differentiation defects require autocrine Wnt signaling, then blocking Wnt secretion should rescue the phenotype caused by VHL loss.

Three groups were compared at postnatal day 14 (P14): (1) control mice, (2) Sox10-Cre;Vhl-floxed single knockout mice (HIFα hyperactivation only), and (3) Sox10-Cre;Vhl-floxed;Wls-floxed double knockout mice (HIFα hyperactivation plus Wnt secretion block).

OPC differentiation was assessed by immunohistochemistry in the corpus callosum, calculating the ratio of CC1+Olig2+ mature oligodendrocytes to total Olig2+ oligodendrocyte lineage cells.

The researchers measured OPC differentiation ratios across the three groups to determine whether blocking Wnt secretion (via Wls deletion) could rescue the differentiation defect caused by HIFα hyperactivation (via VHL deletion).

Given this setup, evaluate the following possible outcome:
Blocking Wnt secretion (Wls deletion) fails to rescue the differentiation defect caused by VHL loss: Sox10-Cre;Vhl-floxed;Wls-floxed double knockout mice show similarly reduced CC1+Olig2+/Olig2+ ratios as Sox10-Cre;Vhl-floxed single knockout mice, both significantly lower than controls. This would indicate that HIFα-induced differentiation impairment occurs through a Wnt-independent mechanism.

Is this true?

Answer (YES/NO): YES